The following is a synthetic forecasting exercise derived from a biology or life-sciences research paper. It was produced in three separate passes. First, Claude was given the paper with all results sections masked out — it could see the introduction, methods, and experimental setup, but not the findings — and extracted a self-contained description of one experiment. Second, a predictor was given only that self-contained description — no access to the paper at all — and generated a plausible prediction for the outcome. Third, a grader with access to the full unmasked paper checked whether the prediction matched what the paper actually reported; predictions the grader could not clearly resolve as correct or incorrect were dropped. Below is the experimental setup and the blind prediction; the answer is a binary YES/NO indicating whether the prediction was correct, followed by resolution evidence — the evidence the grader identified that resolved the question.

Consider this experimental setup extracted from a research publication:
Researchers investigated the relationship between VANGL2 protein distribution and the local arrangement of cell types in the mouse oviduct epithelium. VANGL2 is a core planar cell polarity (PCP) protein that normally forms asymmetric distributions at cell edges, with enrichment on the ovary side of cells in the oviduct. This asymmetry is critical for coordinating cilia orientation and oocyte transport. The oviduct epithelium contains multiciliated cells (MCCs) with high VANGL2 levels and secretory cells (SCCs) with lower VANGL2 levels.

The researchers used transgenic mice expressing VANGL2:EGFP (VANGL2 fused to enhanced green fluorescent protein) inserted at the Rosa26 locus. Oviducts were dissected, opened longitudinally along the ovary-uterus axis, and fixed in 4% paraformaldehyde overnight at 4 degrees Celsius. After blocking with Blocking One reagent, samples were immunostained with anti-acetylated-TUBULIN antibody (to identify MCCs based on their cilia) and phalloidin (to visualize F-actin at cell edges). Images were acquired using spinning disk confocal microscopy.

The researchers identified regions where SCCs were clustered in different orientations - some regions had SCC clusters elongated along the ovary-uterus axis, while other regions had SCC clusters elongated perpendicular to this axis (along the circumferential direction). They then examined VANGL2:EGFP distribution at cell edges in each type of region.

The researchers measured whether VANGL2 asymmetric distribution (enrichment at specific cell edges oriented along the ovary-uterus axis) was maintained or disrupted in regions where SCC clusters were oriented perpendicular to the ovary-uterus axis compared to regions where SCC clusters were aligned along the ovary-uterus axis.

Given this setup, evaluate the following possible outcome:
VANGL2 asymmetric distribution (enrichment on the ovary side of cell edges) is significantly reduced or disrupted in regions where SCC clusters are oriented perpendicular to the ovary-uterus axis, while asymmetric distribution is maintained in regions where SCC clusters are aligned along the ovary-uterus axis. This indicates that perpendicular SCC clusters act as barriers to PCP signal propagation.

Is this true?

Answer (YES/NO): YES